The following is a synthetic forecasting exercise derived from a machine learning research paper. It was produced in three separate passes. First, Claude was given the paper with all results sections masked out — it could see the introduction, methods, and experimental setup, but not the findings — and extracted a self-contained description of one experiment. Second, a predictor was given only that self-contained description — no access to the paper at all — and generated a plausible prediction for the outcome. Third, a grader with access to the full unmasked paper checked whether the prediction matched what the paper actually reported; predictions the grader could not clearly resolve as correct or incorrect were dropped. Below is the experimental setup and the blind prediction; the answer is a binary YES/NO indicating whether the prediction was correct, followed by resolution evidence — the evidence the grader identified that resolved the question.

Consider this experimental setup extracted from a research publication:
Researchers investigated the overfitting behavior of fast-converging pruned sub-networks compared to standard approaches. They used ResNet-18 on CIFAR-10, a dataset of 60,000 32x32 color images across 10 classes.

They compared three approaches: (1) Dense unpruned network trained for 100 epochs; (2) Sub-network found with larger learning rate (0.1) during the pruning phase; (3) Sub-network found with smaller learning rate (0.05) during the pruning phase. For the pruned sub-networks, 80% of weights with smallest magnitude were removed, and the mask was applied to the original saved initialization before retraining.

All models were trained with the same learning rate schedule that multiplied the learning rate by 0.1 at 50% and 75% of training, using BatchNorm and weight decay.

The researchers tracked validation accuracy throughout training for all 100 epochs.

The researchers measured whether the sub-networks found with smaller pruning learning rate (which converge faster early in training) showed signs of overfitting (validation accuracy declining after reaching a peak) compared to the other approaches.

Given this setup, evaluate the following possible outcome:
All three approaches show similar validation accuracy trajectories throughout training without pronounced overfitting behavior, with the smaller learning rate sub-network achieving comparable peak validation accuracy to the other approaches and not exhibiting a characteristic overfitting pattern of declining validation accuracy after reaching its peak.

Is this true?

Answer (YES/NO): NO